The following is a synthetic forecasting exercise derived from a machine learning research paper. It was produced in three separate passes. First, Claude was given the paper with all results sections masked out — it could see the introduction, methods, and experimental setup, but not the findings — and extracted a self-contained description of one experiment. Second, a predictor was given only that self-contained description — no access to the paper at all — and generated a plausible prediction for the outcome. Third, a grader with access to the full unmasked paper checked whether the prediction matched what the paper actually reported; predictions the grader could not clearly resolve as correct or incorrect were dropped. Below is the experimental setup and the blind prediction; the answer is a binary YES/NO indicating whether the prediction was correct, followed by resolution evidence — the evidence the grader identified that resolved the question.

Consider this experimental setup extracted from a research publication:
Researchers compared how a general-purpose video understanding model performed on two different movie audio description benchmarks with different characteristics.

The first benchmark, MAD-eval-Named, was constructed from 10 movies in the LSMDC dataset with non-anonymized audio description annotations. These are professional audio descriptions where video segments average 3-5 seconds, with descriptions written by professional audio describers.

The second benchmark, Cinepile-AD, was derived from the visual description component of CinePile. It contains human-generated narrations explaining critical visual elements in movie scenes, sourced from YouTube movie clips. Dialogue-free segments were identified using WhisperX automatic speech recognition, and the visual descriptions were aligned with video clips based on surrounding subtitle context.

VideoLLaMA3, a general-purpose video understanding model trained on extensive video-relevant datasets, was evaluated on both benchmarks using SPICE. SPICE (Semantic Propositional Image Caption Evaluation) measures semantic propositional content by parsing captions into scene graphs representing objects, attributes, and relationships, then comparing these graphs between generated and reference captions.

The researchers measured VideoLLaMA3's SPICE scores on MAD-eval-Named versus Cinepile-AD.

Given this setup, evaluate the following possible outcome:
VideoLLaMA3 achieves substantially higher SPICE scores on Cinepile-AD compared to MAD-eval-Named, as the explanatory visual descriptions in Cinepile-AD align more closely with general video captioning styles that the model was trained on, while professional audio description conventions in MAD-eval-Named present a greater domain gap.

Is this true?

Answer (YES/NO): NO